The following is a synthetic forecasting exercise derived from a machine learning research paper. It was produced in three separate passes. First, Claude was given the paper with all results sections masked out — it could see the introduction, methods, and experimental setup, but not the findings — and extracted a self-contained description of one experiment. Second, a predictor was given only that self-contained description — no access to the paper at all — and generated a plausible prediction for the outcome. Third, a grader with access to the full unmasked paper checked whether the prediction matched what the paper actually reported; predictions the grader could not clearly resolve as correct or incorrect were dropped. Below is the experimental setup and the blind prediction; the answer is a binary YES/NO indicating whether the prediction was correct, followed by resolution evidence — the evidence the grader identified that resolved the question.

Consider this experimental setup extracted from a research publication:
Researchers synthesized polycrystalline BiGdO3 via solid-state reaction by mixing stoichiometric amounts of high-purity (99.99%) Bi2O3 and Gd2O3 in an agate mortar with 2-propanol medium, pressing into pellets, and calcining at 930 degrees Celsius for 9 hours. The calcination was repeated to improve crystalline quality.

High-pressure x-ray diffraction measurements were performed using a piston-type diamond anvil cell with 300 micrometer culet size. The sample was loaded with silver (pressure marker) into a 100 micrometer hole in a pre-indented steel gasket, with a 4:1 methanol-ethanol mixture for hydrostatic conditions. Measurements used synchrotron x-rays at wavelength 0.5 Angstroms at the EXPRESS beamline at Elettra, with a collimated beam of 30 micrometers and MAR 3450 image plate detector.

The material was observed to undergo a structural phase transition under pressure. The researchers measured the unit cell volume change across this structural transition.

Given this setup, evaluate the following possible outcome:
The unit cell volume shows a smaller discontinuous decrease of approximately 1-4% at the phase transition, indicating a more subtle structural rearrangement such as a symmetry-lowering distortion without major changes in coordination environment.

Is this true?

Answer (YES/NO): NO